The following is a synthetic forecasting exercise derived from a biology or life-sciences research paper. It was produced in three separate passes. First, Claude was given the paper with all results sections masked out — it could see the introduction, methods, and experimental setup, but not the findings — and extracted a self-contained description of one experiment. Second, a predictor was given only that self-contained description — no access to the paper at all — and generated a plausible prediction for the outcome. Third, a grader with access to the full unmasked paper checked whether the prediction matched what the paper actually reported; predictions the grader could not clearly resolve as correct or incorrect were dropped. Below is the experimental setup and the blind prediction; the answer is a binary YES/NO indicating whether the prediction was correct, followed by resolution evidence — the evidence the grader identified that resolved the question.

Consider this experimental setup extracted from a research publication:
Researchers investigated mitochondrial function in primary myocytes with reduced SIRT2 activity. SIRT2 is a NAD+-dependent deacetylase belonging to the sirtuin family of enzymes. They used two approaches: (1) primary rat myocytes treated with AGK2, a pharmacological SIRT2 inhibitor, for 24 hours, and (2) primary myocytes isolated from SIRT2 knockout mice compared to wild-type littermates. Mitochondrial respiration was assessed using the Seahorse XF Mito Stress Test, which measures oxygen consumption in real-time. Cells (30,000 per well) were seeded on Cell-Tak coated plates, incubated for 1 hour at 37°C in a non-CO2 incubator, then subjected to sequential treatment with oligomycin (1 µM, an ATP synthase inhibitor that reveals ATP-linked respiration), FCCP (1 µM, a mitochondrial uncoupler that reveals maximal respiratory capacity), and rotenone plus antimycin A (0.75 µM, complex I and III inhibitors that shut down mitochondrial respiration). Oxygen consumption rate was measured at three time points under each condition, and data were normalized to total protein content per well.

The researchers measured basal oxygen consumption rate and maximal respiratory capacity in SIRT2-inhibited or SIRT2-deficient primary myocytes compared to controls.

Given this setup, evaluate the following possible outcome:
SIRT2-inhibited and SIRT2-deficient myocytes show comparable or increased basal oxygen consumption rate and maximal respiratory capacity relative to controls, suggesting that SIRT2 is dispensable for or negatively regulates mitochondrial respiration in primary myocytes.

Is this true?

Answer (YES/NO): YES